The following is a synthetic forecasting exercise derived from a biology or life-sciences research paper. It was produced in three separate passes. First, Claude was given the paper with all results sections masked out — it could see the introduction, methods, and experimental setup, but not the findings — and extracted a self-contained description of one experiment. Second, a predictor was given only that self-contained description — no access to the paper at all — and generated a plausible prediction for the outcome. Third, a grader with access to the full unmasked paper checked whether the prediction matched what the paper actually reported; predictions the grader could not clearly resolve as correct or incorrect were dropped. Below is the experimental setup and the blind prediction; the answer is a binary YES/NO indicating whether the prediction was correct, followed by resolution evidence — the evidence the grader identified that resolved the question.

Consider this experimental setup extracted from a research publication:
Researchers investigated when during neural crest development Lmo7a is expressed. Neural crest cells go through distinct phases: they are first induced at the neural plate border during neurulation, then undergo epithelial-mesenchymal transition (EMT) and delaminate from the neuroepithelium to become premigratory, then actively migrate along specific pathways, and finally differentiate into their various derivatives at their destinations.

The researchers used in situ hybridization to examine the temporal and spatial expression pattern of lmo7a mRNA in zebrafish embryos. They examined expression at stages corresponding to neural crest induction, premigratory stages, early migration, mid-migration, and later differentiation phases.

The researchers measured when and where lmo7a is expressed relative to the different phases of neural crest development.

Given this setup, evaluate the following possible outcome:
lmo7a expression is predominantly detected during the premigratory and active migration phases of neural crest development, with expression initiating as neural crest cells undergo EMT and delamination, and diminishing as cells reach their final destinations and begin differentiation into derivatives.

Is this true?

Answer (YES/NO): YES